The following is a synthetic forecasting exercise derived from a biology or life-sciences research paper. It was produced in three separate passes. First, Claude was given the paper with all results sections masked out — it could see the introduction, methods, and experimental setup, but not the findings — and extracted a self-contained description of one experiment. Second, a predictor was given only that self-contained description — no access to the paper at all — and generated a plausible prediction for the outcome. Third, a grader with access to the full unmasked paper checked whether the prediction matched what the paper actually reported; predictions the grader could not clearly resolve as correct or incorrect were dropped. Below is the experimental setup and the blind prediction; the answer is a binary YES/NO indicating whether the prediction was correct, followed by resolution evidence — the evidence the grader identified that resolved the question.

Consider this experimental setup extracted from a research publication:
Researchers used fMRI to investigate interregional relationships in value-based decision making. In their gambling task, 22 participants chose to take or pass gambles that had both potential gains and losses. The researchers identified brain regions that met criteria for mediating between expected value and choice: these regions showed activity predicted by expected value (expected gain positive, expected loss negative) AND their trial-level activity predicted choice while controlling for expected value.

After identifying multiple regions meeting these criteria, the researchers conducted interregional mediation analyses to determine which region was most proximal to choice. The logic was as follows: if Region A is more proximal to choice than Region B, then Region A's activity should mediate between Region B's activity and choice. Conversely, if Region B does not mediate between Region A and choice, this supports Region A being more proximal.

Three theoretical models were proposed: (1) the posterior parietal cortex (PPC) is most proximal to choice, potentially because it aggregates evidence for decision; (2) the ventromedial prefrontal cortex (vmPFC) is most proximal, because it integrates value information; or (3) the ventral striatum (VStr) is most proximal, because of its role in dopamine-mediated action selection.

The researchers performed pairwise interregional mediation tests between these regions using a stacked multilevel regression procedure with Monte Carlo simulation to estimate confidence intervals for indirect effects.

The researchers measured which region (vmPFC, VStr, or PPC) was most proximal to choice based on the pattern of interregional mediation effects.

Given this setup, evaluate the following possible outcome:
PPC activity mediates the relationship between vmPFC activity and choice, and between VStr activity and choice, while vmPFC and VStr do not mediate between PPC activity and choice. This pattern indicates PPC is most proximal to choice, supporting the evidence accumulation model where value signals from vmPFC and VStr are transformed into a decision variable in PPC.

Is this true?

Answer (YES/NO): NO